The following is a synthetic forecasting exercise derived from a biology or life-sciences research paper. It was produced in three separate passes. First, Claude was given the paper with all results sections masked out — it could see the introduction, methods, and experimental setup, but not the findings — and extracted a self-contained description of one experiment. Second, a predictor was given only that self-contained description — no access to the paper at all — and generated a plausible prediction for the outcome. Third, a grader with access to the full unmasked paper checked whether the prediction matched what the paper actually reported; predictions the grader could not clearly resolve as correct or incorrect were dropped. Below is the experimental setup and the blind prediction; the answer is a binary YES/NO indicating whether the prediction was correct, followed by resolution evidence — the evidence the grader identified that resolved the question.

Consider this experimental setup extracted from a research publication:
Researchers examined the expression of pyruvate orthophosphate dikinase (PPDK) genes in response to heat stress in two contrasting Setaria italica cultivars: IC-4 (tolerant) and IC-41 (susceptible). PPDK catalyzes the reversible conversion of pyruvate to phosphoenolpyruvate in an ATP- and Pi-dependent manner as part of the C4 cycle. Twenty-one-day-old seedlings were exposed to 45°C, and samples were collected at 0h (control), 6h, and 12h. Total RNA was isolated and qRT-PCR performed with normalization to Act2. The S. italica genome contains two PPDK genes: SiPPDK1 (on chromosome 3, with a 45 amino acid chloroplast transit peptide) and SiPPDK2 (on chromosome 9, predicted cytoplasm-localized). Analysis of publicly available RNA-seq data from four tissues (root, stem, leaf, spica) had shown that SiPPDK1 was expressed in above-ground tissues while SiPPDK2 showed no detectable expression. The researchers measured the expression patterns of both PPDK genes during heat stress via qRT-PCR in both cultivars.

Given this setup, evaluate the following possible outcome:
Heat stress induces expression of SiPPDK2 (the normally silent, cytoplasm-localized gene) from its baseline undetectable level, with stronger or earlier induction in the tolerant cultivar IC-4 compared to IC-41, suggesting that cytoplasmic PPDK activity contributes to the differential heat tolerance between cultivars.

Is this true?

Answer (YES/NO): NO